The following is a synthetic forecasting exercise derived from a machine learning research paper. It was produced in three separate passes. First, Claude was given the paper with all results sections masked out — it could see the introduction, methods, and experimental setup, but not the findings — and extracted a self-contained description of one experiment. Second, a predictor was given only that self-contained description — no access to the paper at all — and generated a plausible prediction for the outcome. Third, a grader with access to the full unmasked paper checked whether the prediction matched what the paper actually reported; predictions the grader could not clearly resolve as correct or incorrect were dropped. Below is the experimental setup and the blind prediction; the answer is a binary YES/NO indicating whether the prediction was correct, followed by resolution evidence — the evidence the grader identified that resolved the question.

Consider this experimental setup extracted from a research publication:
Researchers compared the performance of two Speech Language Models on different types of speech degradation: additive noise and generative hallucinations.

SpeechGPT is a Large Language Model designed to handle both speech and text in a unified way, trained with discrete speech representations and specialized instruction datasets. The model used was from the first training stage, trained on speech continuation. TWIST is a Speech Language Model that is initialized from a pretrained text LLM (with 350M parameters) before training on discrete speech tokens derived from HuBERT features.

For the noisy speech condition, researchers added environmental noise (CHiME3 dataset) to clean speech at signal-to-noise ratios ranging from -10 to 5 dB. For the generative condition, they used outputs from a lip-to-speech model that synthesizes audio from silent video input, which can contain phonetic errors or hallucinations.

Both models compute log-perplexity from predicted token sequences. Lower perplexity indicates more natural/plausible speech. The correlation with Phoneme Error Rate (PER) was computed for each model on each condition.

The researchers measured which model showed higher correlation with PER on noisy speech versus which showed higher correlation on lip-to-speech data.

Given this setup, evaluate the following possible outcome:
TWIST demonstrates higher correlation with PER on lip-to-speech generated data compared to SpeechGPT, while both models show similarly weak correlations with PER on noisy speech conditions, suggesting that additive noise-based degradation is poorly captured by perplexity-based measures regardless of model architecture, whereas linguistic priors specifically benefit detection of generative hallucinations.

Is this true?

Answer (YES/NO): NO